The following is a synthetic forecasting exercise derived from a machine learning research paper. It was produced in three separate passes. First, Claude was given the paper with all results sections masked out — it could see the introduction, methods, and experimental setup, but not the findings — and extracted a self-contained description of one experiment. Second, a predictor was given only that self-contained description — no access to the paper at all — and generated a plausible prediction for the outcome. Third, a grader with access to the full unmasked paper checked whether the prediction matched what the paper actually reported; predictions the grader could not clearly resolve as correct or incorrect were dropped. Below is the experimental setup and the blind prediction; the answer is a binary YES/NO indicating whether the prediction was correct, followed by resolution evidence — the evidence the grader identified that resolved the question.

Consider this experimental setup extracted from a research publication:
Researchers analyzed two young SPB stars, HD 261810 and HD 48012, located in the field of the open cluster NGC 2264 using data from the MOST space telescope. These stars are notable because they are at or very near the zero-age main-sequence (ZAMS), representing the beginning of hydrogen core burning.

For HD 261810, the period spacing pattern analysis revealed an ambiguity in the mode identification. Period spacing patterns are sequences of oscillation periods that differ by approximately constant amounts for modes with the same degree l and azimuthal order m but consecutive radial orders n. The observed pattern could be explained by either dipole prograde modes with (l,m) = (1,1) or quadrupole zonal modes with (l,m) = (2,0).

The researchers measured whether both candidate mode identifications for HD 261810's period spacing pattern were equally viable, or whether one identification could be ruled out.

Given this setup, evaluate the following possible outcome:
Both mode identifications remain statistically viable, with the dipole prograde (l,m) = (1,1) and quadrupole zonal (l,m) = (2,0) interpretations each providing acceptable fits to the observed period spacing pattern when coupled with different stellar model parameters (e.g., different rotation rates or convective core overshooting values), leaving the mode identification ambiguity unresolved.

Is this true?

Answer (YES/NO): YES